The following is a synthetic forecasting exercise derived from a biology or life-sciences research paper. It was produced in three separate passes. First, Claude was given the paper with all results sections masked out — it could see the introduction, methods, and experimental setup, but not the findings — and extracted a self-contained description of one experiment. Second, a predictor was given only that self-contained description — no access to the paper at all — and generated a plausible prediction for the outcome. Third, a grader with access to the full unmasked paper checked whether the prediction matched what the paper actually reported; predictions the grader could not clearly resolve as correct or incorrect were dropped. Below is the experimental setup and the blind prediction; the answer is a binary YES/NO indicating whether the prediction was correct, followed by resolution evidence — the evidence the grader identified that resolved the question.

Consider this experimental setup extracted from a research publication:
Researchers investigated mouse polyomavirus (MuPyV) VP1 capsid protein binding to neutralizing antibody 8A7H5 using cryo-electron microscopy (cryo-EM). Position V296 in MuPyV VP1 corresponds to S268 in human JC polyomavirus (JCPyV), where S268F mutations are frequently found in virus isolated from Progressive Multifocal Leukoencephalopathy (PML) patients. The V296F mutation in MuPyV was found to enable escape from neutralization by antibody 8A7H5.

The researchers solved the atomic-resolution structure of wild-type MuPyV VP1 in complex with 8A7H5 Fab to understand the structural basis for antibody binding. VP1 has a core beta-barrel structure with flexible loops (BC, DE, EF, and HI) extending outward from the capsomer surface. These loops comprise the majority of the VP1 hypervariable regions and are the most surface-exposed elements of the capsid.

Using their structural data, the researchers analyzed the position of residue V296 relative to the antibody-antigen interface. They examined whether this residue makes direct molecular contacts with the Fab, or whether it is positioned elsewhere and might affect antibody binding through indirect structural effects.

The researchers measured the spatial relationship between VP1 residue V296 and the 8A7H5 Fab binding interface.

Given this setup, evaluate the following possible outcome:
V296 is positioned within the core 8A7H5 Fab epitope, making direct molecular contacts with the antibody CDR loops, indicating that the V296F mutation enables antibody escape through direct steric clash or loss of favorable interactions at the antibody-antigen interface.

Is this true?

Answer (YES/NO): YES